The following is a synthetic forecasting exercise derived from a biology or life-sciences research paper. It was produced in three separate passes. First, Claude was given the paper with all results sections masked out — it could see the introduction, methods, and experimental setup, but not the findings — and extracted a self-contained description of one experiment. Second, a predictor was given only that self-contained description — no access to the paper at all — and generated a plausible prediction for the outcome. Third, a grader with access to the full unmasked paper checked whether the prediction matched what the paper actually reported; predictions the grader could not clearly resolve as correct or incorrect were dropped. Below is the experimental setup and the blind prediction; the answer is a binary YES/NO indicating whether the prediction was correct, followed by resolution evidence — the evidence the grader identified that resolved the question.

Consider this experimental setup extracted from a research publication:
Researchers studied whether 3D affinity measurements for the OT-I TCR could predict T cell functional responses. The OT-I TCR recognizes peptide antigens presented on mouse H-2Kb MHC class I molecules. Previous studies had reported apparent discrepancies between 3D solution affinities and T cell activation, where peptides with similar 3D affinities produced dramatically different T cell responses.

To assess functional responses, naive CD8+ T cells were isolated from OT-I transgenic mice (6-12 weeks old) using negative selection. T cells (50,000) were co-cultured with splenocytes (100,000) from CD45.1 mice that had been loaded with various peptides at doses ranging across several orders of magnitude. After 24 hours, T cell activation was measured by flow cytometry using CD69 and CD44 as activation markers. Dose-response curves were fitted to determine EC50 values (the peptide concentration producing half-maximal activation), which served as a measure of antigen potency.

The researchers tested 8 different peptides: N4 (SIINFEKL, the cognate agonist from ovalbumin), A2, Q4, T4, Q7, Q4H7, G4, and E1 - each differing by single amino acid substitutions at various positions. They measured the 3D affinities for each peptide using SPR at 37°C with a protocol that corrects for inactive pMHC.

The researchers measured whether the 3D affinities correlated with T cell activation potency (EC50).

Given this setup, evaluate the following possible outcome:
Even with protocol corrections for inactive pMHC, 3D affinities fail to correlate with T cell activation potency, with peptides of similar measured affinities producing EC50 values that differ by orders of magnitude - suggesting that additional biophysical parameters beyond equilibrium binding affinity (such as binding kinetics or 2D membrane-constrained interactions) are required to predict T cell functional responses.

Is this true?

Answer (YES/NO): NO